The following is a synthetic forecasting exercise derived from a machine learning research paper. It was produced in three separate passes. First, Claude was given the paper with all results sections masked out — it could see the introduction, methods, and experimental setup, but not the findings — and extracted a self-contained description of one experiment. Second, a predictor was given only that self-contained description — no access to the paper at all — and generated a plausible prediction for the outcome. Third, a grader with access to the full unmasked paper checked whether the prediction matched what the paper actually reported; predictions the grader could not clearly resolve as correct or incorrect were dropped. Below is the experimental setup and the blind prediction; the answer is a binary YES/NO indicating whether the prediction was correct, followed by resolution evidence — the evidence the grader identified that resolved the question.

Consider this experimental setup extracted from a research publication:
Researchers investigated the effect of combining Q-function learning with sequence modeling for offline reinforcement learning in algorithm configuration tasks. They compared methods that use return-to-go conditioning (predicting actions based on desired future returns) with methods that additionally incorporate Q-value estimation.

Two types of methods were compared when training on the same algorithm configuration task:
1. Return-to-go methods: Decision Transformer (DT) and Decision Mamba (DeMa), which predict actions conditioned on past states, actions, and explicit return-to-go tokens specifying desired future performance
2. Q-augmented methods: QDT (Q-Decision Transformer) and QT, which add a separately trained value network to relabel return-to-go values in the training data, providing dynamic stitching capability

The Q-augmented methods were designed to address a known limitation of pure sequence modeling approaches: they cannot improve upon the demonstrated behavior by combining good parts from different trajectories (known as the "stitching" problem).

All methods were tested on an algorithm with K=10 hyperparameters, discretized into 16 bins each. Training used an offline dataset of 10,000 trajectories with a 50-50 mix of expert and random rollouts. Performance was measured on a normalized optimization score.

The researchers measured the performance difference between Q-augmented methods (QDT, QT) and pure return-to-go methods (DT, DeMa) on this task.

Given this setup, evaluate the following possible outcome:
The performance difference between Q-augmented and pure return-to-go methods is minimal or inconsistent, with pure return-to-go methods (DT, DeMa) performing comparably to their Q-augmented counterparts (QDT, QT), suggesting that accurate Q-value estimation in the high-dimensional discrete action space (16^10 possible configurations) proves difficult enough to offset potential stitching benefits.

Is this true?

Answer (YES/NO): NO